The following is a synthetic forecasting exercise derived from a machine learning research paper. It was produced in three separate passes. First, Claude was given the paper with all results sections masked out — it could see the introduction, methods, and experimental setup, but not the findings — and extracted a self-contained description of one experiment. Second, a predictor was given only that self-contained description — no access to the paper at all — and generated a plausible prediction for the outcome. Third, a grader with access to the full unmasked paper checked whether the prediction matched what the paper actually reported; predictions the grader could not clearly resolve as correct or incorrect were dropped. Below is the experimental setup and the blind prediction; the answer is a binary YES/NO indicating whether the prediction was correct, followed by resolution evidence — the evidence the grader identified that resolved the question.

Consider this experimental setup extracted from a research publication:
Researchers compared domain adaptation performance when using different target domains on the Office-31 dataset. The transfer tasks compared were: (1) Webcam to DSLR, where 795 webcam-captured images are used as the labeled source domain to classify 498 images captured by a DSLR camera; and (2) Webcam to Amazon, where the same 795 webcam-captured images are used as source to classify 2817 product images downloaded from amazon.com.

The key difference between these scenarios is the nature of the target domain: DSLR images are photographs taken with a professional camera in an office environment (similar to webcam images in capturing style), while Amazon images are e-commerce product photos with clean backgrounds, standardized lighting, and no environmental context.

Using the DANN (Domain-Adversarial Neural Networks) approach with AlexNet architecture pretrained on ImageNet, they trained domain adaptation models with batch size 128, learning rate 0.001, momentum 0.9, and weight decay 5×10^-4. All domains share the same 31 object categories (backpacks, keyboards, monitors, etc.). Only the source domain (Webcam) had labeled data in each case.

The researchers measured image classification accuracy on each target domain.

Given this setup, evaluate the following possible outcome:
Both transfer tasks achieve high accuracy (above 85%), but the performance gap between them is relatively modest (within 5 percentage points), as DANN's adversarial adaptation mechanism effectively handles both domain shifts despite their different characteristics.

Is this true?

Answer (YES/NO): NO